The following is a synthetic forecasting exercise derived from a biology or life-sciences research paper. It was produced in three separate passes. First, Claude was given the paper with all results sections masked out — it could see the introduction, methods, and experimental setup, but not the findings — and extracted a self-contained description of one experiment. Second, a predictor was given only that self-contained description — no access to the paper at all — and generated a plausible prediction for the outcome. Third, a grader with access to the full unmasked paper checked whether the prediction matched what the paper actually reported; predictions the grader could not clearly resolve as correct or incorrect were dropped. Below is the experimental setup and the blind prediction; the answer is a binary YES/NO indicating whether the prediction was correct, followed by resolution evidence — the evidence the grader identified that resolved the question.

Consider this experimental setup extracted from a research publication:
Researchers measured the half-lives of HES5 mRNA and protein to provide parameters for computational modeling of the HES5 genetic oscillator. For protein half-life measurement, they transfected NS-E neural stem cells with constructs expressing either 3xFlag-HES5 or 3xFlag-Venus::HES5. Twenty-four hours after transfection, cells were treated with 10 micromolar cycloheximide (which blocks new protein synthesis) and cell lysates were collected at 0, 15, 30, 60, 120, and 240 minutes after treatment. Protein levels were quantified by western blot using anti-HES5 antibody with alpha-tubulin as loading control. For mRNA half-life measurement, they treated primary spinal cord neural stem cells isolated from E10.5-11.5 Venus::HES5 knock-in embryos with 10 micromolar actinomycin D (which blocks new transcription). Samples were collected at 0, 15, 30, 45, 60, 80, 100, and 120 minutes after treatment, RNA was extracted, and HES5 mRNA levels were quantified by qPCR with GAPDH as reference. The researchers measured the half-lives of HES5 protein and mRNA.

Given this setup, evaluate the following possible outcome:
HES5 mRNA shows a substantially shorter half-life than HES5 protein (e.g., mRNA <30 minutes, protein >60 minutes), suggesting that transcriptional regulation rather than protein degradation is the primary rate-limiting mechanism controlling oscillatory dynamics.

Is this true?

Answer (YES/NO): NO